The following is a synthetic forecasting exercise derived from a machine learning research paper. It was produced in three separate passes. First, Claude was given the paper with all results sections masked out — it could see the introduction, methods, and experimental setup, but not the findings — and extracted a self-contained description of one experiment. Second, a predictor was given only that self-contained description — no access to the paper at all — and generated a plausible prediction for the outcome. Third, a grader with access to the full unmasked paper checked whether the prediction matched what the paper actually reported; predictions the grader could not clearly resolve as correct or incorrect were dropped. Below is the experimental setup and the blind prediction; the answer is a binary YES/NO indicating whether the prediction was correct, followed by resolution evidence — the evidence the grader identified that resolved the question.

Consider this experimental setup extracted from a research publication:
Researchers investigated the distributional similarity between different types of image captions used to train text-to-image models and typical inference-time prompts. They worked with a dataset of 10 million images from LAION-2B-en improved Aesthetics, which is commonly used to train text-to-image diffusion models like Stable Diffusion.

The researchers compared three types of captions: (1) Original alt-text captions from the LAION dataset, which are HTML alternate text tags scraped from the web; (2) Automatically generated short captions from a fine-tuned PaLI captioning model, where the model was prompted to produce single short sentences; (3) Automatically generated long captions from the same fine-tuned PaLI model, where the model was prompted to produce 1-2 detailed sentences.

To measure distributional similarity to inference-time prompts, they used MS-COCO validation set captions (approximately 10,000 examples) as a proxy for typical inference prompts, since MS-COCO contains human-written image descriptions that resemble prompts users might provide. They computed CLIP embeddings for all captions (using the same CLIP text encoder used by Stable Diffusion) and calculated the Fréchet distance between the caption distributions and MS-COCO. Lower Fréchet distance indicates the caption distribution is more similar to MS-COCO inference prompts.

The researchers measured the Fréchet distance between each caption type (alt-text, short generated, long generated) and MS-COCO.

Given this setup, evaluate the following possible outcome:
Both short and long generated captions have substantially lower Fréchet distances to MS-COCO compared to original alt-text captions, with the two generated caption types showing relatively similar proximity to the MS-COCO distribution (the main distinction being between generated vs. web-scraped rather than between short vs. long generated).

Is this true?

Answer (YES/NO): YES